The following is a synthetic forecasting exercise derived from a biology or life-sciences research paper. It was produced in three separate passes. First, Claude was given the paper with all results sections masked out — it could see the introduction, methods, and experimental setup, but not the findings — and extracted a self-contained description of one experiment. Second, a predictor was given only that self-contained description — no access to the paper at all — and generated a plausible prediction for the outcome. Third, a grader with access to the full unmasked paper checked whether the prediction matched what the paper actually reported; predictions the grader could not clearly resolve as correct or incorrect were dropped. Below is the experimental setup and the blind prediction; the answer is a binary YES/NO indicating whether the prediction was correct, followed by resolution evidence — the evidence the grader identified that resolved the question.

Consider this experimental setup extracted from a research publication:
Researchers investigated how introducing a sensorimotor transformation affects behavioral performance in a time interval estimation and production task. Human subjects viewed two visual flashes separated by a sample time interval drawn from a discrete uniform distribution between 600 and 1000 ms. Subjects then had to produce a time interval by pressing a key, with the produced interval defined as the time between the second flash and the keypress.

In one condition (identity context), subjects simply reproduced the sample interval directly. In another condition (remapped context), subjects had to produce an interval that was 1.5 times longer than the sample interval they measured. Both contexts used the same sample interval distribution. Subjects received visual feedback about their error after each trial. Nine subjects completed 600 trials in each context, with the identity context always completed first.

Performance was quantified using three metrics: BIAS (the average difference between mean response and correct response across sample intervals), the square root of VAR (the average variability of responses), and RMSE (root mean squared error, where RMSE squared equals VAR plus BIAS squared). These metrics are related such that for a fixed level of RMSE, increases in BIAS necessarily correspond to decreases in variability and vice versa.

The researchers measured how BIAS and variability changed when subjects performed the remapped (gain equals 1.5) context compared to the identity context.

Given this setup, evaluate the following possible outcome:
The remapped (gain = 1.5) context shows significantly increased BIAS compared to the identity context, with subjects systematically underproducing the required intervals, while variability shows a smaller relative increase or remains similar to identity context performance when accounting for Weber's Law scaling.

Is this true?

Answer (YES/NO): NO